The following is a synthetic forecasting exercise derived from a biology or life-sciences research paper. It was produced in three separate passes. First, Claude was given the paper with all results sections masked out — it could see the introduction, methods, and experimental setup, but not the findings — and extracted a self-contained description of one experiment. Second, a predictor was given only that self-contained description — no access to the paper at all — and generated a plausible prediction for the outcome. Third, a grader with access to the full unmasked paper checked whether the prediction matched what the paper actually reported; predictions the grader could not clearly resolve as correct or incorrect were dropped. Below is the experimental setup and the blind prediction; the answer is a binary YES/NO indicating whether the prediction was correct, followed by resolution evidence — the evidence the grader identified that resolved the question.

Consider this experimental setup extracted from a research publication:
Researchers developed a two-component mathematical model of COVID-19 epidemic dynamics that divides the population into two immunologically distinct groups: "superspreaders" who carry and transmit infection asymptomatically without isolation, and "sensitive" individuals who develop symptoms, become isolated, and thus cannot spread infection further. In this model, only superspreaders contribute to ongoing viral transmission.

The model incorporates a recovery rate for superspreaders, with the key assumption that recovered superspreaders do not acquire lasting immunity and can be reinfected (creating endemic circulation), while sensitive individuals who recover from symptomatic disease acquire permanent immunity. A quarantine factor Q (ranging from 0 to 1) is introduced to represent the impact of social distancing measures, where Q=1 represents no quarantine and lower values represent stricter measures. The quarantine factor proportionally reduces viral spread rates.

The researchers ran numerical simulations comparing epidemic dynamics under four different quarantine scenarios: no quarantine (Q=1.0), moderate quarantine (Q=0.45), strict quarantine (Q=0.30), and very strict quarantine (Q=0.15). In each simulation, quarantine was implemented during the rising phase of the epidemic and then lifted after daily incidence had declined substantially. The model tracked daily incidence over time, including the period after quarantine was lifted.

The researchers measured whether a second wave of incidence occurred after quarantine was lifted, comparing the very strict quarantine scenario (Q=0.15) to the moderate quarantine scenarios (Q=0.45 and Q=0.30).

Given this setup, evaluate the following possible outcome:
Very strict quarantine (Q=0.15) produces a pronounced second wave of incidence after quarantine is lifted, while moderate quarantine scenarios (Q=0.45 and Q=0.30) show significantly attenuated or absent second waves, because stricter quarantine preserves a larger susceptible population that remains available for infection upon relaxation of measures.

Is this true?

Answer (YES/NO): YES